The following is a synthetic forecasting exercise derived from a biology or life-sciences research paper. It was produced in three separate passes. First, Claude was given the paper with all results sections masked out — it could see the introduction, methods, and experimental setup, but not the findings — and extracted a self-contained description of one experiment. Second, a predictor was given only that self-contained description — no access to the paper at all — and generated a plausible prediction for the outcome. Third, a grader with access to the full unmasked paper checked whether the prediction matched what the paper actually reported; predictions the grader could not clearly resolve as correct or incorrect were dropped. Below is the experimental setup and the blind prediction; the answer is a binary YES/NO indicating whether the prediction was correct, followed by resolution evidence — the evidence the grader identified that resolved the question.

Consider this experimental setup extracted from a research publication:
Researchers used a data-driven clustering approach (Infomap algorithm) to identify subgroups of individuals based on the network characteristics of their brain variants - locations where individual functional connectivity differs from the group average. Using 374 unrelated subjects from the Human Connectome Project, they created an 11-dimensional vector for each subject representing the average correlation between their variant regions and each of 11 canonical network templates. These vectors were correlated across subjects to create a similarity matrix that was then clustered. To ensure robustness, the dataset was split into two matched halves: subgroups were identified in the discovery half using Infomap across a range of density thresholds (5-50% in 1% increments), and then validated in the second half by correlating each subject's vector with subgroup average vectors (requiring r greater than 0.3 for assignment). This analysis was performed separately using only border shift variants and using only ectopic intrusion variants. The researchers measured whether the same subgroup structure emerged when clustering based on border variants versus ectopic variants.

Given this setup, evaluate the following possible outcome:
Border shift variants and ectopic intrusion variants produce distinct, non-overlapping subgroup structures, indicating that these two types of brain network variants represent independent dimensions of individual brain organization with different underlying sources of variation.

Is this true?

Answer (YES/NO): YES